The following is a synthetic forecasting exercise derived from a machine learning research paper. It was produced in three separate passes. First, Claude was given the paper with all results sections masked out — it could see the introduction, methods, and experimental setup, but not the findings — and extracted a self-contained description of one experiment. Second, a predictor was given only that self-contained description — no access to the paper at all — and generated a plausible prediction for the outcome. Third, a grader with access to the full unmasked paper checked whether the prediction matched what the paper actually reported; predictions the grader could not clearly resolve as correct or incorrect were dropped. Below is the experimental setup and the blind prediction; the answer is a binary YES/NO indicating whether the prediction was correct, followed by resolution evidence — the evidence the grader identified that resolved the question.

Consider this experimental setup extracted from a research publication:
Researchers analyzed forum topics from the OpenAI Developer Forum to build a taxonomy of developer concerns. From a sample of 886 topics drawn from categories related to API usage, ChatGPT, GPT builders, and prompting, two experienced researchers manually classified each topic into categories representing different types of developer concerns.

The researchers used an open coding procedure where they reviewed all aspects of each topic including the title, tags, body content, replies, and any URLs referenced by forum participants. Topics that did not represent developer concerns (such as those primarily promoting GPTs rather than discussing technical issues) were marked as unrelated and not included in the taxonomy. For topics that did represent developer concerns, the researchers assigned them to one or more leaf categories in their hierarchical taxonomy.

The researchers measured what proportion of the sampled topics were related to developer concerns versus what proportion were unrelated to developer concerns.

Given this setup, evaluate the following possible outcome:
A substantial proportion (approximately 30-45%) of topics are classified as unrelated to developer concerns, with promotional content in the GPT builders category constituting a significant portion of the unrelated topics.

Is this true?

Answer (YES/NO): NO